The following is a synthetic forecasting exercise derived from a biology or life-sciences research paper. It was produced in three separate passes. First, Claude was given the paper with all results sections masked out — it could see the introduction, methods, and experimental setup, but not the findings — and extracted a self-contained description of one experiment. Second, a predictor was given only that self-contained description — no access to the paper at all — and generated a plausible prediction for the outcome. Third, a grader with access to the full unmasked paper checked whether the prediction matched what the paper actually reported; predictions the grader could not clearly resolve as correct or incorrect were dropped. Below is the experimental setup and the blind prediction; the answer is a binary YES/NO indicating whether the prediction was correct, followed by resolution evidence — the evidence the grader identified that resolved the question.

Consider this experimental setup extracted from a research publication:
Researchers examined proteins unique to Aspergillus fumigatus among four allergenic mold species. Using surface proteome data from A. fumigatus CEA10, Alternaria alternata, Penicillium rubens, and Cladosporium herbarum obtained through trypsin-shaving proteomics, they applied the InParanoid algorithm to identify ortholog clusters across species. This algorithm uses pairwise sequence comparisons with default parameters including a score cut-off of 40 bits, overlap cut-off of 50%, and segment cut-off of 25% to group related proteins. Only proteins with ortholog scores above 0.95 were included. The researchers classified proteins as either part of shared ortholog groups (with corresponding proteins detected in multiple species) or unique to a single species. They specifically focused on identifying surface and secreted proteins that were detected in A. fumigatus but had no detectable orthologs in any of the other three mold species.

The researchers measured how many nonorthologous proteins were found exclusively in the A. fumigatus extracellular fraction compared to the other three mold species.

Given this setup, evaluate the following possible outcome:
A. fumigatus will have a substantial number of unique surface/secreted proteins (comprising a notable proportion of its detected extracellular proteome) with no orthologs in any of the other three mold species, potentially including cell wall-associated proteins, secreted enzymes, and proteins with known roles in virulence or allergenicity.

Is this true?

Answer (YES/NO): YES